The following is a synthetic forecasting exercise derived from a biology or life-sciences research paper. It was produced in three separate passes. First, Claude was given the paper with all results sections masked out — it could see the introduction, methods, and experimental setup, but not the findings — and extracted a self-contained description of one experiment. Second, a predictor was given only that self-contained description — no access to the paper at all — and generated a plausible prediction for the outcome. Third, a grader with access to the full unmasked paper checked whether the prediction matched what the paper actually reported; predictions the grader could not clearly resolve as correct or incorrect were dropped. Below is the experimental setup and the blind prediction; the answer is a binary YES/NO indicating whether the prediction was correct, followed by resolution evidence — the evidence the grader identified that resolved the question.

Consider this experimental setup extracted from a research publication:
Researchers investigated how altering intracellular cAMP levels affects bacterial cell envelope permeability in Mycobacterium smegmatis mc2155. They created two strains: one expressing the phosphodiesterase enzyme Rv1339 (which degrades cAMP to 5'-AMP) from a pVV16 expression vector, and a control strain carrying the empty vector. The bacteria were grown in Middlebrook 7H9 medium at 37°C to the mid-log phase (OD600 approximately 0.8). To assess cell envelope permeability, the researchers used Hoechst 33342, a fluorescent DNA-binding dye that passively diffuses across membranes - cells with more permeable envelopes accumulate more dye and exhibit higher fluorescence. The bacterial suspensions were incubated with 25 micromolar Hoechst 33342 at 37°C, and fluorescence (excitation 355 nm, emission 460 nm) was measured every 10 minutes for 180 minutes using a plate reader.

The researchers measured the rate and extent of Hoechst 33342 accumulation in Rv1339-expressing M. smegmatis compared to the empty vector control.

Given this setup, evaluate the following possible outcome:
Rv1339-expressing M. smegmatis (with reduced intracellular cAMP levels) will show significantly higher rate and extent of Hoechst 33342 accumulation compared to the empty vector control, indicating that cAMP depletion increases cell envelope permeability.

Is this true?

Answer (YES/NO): YES